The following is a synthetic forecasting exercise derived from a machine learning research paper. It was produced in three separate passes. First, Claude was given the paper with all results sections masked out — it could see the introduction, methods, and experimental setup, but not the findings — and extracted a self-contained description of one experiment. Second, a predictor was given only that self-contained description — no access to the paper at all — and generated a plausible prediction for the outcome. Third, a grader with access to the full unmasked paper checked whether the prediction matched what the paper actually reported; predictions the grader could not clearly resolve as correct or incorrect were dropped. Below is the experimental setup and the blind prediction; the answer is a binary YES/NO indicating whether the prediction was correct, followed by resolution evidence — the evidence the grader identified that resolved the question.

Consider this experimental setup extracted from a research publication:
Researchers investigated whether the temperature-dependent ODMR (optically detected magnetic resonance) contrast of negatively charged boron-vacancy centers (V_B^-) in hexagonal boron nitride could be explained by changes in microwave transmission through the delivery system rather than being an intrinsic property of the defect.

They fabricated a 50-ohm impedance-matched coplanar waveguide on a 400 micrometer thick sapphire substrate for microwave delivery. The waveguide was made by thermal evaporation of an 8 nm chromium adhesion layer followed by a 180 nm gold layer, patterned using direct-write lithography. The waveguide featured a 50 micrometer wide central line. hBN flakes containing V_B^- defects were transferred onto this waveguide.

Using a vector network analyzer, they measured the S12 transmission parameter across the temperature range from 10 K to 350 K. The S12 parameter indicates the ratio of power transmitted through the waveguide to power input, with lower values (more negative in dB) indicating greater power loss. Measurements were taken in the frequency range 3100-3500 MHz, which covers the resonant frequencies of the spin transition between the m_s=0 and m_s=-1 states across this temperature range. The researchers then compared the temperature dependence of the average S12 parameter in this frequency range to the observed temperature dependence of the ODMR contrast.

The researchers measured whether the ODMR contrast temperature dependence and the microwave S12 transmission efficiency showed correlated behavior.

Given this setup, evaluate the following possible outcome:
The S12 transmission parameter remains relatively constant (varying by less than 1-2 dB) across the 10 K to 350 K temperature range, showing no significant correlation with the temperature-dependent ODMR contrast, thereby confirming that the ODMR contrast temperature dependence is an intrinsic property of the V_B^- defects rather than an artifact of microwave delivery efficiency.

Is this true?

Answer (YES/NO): NO